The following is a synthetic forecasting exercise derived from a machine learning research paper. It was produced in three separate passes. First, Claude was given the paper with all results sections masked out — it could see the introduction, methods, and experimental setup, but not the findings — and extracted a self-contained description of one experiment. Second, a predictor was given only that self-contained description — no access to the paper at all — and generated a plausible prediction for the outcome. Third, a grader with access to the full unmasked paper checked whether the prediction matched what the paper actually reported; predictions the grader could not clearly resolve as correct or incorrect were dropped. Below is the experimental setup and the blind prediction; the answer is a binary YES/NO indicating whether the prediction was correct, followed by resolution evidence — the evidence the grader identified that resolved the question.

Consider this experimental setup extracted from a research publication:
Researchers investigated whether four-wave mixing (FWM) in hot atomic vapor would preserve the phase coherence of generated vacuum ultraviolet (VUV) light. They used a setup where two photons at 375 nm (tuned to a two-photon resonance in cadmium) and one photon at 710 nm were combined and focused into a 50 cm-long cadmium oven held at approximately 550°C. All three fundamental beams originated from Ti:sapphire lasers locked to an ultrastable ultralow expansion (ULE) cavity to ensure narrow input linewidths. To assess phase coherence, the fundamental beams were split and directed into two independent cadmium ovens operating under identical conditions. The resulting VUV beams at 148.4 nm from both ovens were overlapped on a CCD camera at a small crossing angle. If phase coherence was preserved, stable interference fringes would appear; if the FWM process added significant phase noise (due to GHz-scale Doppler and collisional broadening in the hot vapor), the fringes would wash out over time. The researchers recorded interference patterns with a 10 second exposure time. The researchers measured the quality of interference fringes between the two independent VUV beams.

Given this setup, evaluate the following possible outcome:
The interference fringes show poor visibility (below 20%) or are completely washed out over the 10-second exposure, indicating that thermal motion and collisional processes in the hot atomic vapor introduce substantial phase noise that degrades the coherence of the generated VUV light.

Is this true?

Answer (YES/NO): NO